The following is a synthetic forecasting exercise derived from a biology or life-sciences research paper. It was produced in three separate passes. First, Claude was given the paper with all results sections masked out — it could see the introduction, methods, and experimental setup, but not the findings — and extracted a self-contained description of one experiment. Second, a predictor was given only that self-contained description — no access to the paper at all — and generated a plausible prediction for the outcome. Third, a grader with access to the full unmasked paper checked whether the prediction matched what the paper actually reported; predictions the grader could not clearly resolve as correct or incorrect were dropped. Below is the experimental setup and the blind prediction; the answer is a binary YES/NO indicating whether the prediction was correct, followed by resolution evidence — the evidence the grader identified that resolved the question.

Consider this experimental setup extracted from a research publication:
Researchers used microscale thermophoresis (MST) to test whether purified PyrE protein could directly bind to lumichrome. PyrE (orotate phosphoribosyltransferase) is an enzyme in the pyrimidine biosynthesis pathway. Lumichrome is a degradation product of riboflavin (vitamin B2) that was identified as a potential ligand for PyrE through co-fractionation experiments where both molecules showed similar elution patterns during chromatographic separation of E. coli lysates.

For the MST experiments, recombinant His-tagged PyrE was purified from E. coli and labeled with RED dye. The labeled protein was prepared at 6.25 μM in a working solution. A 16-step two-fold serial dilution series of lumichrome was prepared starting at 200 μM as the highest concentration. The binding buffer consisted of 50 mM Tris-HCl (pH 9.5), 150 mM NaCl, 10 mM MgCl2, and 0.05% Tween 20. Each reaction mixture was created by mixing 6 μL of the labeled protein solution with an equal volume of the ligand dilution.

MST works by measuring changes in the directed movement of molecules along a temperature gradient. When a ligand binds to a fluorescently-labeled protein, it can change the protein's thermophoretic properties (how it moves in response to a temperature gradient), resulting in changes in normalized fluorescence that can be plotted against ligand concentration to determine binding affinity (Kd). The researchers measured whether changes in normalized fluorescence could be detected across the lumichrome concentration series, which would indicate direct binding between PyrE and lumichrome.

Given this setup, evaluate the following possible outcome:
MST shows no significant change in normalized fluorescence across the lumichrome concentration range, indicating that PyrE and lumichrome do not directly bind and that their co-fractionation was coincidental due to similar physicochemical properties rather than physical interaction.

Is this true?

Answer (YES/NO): NO